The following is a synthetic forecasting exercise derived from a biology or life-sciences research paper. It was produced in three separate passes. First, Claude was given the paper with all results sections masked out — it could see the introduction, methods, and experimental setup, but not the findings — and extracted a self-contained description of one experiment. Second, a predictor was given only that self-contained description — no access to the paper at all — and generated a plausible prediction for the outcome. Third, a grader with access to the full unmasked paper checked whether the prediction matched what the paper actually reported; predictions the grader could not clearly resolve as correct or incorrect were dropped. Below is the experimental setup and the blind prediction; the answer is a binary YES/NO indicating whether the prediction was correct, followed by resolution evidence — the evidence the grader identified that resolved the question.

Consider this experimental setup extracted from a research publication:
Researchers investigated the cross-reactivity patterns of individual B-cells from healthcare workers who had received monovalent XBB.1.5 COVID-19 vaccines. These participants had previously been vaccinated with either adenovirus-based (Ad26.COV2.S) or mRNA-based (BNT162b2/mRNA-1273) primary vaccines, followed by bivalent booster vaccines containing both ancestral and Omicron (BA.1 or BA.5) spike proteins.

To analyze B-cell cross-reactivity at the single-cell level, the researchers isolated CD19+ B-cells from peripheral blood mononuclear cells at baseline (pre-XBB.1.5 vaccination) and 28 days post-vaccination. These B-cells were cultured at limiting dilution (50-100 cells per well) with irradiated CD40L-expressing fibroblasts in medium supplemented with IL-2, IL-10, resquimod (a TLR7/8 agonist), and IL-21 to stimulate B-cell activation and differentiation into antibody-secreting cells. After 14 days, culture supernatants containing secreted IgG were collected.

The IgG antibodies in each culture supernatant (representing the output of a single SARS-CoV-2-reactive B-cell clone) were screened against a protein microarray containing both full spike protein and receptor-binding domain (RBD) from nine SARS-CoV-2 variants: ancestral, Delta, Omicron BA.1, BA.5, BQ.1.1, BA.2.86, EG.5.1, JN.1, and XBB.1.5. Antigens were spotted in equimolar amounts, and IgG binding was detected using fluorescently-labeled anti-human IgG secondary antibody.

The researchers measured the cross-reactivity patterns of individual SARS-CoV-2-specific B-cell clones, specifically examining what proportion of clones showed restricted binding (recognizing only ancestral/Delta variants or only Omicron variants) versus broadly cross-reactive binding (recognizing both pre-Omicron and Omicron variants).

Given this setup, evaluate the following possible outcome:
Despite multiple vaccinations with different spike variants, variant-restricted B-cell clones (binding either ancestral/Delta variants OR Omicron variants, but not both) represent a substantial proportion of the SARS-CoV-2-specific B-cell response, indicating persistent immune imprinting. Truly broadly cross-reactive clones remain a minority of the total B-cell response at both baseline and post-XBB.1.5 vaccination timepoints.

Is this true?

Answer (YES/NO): NO